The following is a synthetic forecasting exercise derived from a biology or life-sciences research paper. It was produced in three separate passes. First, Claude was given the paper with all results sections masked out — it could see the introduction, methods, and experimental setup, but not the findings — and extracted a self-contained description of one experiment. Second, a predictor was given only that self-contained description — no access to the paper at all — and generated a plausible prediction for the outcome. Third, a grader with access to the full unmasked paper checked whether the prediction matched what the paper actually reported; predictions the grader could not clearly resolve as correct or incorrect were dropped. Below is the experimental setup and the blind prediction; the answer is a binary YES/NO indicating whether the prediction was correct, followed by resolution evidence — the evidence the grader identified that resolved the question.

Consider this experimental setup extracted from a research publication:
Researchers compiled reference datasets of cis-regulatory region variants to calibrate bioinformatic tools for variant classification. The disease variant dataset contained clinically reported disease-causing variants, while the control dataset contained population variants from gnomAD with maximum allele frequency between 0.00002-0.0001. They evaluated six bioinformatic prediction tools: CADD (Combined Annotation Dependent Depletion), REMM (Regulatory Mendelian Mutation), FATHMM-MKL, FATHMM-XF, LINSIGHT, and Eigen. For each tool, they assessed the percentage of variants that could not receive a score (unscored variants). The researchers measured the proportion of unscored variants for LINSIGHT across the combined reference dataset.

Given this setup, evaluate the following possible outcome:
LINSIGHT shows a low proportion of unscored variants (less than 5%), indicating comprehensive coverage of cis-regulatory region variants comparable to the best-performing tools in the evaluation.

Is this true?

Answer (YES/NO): NO